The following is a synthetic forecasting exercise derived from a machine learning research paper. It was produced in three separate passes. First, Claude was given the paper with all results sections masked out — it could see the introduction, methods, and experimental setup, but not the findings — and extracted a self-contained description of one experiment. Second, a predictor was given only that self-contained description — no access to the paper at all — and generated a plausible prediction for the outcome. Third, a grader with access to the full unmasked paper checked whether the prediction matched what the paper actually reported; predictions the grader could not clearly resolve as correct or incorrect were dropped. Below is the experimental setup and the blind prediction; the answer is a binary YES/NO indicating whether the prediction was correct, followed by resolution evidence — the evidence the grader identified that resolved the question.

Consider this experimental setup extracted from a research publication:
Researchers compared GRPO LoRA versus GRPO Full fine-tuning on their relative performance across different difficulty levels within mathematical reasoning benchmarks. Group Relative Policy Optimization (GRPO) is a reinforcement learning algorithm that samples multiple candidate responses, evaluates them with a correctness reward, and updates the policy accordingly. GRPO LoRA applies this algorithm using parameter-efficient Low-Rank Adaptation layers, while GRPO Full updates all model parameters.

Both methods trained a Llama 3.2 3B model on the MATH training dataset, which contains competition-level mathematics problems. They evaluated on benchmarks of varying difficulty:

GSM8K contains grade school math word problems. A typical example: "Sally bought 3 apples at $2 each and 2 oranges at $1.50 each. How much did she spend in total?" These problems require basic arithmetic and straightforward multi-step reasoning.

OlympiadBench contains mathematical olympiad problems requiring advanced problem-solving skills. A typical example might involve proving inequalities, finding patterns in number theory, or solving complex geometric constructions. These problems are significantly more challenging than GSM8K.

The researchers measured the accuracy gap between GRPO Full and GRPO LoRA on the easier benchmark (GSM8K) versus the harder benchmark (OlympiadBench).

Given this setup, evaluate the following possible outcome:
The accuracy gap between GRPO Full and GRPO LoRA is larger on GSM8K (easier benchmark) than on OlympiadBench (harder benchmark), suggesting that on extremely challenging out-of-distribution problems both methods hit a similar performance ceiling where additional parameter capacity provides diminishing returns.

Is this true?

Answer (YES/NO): YES